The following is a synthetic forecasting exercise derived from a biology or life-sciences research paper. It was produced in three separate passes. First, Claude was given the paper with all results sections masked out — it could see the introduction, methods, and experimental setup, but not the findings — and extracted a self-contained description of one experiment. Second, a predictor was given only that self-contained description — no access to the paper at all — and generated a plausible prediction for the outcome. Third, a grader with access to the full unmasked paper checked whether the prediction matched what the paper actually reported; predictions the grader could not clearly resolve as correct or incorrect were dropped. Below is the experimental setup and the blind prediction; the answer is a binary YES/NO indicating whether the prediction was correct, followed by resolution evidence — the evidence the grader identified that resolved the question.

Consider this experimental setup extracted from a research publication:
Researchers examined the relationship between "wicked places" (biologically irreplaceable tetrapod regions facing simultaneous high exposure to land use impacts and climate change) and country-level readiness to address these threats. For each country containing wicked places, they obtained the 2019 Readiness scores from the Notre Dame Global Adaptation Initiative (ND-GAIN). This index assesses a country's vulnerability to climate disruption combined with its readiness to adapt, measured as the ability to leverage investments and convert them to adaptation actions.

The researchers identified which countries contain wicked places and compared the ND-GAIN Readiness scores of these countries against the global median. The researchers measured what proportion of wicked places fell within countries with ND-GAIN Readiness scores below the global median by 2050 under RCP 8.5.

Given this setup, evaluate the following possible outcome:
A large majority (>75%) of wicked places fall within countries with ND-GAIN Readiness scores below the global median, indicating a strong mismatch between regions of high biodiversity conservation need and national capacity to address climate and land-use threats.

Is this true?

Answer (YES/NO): YES